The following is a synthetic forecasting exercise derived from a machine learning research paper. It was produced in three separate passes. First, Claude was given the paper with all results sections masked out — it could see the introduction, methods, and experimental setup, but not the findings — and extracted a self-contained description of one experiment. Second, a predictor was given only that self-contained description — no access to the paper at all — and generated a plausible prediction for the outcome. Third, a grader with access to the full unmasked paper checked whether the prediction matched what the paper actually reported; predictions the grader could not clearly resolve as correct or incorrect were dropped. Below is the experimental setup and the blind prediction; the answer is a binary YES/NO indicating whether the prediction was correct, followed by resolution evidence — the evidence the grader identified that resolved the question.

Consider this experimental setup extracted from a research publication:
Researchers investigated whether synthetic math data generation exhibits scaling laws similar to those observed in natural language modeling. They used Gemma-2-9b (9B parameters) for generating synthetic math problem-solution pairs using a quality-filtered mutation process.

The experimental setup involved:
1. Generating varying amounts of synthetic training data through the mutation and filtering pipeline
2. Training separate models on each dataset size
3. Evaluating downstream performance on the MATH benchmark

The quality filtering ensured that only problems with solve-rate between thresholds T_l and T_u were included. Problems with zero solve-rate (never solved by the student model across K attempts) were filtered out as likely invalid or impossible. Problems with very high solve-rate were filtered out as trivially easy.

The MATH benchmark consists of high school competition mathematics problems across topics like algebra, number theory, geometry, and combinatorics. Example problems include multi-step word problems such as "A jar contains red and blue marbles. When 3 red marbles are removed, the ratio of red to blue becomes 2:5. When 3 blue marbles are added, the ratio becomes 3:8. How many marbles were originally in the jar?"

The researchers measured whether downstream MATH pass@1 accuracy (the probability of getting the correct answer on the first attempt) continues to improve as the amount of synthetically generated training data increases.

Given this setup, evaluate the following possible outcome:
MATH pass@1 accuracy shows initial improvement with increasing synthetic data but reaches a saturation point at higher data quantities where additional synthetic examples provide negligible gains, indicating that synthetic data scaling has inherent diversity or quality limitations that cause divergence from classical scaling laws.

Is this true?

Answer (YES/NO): NO